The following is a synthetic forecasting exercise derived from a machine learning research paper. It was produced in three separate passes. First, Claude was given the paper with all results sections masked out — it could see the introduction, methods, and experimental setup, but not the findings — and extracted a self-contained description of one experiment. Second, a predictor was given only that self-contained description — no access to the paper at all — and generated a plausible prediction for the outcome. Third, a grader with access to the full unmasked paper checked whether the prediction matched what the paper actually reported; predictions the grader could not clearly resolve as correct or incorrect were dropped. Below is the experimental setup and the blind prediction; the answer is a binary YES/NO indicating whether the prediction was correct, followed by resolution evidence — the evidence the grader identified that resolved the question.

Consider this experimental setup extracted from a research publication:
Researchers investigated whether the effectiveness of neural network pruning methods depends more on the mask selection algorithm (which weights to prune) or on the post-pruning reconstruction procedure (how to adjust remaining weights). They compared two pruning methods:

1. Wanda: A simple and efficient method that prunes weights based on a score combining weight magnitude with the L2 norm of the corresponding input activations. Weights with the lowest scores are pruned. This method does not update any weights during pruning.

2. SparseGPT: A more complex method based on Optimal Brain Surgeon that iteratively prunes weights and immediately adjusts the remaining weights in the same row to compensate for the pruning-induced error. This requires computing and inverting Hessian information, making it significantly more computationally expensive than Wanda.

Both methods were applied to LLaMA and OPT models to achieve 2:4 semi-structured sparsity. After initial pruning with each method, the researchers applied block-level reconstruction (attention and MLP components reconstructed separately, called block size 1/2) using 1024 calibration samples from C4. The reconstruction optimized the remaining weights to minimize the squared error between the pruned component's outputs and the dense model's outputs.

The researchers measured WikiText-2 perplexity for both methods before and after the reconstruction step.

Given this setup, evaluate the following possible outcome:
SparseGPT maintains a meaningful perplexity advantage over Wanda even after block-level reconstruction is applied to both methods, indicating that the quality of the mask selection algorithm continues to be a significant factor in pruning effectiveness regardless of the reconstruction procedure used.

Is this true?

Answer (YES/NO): NO